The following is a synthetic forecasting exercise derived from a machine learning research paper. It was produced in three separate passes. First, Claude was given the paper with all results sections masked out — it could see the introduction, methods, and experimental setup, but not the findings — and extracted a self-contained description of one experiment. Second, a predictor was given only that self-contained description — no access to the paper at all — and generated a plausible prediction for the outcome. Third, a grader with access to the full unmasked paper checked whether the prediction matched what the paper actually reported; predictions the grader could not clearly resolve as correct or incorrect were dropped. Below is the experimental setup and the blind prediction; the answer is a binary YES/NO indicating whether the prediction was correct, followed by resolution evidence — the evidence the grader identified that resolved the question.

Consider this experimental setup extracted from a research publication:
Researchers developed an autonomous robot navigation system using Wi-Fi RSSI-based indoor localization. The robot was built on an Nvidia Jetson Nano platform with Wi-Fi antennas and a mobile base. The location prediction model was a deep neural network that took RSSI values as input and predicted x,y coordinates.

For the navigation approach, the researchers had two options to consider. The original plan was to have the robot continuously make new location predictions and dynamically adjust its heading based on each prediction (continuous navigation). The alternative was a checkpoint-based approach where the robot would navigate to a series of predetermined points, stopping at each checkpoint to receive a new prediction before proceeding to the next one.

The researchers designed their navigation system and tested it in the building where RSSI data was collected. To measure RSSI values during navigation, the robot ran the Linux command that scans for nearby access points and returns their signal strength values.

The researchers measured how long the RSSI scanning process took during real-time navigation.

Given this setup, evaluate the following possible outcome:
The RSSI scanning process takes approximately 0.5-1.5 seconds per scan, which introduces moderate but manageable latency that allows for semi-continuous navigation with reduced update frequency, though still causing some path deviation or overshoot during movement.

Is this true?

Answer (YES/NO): NO